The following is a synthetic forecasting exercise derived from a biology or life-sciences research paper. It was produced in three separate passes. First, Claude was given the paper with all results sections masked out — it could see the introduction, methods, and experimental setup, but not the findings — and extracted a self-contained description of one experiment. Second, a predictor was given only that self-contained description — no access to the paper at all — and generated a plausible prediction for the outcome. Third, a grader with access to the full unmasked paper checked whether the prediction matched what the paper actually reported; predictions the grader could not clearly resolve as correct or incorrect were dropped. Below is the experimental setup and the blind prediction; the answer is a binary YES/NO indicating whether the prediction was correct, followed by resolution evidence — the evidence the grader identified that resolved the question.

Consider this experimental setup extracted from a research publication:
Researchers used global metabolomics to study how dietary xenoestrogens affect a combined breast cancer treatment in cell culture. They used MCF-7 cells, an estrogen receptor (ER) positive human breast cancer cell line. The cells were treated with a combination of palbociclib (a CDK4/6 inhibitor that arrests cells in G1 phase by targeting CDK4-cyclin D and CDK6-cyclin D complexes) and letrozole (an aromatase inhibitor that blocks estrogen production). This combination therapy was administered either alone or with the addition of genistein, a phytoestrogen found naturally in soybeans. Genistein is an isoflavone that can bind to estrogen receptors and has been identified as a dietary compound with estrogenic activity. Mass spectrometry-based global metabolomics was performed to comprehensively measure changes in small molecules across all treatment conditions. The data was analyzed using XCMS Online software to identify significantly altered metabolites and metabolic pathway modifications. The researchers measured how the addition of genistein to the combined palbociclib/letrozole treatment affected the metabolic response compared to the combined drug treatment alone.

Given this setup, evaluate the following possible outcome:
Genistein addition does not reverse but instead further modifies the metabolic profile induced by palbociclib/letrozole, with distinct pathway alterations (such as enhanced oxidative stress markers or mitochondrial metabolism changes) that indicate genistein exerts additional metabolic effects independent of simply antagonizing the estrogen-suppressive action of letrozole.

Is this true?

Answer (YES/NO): NO